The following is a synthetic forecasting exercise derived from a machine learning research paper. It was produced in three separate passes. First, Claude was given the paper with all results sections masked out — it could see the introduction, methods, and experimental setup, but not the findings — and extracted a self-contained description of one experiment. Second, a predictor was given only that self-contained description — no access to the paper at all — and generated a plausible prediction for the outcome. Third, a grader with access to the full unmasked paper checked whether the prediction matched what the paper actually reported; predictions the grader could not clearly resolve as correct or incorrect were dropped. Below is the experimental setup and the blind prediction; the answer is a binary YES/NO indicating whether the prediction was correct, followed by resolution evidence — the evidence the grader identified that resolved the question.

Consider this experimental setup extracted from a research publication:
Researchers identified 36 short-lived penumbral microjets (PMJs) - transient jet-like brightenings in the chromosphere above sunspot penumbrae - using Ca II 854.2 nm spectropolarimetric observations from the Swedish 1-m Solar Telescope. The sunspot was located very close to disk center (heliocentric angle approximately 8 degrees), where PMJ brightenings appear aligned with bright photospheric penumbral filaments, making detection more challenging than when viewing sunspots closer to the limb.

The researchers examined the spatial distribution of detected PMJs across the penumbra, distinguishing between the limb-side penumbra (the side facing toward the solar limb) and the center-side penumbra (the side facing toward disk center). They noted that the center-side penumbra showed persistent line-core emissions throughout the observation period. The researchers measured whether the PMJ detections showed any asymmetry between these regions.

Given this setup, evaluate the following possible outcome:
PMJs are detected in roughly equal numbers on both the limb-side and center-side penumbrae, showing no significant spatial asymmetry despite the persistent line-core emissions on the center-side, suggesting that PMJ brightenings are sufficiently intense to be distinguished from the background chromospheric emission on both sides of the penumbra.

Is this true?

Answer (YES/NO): NO